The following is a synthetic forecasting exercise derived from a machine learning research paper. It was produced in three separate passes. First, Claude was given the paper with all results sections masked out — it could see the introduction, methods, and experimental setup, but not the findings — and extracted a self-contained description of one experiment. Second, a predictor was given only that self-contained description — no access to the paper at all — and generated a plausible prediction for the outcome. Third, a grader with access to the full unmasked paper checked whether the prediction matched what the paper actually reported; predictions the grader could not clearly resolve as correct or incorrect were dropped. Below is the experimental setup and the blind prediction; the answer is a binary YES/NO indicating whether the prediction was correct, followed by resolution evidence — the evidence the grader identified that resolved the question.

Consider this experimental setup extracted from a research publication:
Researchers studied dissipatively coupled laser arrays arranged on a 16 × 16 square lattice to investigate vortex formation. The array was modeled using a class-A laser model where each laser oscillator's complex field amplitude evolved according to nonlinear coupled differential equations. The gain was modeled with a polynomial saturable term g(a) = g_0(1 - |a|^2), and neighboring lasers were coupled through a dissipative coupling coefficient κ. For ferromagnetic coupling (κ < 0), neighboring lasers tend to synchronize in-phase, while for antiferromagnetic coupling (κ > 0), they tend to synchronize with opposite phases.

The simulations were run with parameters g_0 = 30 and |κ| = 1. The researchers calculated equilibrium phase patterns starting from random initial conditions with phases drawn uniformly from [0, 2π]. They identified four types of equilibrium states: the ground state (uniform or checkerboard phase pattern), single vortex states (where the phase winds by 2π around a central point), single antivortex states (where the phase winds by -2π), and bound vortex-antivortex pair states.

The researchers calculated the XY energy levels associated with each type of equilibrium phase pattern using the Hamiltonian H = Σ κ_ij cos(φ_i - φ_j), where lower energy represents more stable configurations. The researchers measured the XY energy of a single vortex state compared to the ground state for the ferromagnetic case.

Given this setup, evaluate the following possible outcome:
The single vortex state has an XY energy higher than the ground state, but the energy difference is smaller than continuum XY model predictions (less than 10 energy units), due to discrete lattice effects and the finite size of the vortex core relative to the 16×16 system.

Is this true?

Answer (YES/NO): NO